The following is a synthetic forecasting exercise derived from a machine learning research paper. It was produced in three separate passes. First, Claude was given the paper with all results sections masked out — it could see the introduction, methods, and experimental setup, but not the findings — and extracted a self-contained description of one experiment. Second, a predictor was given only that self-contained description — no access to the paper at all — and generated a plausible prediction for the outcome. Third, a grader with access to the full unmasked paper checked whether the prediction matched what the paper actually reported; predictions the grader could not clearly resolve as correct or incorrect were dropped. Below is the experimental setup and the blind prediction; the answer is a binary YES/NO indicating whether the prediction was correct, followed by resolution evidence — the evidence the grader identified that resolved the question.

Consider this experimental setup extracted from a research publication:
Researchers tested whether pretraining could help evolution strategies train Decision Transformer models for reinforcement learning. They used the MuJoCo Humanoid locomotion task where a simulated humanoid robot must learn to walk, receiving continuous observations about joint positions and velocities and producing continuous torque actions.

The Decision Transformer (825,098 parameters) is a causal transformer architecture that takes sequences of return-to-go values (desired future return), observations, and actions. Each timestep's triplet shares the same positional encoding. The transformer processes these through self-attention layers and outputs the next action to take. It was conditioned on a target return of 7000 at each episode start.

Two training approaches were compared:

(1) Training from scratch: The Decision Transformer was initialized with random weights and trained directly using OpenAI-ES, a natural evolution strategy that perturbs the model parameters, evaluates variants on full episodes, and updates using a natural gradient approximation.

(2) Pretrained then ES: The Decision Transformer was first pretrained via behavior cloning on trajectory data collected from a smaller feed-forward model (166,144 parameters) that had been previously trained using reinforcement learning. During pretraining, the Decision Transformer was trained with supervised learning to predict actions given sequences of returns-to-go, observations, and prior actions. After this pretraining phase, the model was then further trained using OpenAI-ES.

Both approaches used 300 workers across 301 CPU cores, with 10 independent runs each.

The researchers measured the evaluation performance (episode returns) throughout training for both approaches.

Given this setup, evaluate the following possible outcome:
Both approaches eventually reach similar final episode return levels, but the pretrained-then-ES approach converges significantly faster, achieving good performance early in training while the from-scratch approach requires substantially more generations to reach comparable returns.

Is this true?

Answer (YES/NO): NO